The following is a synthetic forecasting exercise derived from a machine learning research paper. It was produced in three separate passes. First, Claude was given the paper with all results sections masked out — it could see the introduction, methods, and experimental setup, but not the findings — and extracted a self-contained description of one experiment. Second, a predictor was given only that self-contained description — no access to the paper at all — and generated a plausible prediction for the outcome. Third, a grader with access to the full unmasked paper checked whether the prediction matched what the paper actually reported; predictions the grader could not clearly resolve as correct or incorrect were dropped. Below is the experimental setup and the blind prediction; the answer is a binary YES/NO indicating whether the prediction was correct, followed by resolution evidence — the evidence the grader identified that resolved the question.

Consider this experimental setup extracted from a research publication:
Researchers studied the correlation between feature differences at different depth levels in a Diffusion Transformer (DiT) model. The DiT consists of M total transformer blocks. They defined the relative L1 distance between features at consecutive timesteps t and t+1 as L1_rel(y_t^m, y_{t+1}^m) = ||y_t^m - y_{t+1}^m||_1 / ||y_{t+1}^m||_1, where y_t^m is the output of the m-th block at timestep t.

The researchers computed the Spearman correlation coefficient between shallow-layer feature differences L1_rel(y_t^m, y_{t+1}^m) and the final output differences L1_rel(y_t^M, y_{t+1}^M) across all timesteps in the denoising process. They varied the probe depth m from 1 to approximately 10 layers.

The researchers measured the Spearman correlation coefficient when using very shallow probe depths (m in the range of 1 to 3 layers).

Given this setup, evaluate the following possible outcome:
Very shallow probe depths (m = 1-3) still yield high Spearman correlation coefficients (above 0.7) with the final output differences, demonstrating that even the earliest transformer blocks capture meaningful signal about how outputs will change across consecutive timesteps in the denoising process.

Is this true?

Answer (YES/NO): YES